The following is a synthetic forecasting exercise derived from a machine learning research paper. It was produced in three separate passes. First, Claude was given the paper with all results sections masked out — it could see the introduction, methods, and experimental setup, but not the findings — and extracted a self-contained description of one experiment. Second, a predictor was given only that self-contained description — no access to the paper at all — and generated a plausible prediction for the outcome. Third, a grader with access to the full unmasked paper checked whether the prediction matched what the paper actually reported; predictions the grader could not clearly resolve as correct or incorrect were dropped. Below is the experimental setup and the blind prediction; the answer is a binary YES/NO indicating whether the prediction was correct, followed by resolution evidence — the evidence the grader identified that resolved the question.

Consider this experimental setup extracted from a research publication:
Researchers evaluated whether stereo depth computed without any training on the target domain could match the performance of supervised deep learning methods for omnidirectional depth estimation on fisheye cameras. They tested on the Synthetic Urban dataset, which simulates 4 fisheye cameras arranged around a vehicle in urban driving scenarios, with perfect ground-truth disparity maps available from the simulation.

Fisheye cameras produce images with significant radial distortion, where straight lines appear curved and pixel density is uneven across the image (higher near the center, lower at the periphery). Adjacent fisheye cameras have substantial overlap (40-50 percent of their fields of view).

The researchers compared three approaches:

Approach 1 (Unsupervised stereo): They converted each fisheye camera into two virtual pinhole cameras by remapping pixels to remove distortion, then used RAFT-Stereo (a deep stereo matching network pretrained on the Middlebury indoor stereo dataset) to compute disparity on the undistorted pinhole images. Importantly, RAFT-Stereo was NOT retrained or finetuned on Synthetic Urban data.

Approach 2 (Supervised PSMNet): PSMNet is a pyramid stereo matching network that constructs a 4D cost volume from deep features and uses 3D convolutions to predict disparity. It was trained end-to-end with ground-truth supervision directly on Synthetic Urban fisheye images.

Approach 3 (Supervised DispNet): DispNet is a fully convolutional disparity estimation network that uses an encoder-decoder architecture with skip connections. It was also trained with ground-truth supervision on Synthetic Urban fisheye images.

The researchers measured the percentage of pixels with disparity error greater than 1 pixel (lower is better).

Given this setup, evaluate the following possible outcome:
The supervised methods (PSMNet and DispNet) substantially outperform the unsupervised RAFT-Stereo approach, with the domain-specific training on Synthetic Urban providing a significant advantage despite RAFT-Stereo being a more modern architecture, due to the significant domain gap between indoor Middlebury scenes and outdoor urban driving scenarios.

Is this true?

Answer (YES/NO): NO